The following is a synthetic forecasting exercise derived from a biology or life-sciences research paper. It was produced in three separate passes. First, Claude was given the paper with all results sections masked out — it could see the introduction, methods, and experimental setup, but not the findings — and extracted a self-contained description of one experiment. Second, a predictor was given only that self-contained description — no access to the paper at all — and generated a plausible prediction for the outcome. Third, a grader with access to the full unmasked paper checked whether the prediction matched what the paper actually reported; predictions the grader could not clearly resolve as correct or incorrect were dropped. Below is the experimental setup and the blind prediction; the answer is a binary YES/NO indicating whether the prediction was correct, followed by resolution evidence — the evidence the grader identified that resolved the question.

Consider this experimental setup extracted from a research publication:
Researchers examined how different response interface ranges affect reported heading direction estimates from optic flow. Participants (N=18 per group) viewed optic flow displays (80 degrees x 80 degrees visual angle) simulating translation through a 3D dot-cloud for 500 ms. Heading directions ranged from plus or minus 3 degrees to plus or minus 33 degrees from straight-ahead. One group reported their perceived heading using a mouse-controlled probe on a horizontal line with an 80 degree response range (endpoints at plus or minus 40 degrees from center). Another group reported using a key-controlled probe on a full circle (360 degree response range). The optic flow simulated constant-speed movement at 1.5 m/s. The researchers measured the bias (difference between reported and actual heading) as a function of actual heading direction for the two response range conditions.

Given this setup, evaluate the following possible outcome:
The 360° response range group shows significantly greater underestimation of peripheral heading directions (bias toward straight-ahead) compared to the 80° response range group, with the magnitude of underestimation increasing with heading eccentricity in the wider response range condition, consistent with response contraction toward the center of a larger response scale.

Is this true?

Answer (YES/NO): NO